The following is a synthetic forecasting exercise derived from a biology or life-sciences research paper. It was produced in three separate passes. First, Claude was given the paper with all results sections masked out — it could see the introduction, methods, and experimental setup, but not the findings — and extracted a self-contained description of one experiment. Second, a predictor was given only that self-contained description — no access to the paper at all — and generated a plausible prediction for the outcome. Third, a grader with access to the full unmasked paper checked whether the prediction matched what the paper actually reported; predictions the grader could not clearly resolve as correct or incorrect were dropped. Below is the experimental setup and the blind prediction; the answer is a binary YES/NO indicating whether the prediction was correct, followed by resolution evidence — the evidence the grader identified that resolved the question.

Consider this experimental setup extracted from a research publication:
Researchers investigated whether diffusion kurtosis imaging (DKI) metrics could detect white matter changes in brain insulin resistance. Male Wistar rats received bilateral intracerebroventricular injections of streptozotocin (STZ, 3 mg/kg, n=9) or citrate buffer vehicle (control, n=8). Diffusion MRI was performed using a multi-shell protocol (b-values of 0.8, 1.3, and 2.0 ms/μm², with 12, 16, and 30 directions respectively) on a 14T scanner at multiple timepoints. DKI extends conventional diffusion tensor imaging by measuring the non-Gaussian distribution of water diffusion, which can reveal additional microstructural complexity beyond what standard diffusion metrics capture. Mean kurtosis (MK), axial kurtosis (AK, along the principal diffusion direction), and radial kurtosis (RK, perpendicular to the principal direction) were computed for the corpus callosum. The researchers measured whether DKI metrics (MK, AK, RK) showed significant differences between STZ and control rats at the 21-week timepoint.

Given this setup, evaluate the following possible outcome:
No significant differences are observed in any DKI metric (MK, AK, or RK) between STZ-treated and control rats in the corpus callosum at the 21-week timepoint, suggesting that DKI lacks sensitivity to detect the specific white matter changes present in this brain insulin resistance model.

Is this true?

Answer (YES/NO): NO